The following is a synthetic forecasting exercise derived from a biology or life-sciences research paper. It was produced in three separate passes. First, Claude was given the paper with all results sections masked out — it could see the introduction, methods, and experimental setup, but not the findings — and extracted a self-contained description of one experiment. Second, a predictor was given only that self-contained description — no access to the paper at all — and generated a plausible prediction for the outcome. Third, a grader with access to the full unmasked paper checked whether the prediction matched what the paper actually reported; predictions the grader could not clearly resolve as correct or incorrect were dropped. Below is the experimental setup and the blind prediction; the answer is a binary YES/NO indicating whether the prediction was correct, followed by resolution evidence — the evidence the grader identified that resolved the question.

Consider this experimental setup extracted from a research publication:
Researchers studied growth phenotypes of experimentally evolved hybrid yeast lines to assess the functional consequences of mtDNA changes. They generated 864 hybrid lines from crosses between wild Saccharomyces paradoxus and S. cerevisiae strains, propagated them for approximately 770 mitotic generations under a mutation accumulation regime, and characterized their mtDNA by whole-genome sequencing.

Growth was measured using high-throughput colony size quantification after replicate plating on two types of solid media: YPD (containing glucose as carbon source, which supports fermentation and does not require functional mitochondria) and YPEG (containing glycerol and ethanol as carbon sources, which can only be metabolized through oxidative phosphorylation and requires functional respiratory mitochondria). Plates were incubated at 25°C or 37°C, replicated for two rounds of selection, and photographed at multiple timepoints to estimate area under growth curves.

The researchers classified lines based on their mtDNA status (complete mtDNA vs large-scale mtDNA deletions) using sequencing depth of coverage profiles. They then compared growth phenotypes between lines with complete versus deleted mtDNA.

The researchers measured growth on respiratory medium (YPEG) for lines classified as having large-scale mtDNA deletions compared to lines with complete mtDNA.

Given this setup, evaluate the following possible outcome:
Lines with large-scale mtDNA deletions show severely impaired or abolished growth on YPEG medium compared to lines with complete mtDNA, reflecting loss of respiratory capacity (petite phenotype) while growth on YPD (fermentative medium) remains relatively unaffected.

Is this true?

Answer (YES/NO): NO